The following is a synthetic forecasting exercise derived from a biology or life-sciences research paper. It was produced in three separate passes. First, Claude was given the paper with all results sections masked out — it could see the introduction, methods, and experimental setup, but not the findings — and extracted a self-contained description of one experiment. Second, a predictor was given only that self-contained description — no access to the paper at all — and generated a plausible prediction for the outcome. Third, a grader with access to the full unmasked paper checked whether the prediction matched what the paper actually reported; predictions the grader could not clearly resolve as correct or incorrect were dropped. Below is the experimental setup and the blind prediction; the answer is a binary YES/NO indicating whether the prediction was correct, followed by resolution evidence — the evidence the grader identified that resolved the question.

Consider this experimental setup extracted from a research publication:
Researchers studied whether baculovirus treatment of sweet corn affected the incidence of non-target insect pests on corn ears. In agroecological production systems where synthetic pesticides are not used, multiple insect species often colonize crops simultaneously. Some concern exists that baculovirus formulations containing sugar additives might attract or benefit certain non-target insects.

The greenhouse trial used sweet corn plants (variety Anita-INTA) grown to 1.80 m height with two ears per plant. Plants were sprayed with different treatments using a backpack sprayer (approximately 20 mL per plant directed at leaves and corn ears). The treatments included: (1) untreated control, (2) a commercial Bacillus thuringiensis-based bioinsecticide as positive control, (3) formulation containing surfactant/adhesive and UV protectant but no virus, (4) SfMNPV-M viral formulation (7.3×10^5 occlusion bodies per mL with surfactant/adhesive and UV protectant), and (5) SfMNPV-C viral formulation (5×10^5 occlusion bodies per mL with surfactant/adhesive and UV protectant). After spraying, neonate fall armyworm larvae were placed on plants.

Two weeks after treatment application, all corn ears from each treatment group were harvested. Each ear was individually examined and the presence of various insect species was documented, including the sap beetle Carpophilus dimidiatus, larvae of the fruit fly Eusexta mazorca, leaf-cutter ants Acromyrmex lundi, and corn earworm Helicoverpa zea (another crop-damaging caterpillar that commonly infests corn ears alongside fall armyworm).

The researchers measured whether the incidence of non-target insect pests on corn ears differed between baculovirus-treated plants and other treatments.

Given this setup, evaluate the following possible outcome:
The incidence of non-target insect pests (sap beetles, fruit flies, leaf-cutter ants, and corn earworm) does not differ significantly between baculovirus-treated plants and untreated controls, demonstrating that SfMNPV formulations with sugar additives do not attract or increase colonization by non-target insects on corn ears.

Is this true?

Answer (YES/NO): NO